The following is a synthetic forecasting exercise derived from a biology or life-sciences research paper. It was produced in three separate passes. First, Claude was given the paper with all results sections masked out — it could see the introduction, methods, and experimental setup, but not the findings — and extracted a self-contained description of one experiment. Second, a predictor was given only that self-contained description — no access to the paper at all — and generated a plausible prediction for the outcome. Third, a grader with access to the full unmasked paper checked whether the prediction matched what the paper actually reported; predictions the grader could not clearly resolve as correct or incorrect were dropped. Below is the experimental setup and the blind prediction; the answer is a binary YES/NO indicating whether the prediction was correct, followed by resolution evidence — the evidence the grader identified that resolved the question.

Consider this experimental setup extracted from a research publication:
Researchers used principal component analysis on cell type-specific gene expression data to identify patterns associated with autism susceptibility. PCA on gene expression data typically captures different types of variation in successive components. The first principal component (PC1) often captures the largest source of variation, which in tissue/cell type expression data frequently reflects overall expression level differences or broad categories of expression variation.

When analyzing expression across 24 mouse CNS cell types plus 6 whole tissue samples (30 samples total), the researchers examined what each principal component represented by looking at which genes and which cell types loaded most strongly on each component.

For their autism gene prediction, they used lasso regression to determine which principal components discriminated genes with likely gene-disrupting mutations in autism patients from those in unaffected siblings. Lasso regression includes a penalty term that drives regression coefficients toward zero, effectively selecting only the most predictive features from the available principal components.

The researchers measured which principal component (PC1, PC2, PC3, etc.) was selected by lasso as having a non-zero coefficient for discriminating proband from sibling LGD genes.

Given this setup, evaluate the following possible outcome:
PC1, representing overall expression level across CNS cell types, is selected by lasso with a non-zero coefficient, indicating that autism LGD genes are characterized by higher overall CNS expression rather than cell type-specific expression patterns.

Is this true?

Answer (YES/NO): NO